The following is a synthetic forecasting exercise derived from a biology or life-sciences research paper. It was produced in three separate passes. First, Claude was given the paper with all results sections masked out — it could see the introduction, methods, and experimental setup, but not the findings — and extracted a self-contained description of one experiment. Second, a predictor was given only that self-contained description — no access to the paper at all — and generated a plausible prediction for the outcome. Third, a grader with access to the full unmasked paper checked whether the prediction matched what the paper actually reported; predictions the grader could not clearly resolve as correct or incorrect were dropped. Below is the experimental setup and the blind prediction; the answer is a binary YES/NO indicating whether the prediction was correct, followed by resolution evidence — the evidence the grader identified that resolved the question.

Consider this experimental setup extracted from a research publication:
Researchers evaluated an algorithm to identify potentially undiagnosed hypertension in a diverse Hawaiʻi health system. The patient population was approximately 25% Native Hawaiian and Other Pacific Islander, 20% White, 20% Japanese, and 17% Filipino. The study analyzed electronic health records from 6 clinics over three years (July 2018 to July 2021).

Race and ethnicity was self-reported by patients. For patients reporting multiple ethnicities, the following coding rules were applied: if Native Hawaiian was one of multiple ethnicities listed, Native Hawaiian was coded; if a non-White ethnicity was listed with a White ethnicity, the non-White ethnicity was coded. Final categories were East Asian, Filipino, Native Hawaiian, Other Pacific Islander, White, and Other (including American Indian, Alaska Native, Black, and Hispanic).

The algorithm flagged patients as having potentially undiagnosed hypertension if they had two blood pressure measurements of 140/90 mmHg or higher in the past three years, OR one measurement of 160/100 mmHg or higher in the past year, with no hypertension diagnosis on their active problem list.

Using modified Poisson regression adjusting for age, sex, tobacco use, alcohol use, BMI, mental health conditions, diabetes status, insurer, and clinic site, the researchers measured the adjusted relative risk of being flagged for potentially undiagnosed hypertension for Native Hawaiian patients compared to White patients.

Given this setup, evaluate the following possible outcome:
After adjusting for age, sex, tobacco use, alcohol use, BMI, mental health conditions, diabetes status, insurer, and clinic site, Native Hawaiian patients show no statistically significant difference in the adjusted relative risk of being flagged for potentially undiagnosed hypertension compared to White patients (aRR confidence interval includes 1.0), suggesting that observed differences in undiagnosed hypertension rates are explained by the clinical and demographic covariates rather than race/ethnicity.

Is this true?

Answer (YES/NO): YES